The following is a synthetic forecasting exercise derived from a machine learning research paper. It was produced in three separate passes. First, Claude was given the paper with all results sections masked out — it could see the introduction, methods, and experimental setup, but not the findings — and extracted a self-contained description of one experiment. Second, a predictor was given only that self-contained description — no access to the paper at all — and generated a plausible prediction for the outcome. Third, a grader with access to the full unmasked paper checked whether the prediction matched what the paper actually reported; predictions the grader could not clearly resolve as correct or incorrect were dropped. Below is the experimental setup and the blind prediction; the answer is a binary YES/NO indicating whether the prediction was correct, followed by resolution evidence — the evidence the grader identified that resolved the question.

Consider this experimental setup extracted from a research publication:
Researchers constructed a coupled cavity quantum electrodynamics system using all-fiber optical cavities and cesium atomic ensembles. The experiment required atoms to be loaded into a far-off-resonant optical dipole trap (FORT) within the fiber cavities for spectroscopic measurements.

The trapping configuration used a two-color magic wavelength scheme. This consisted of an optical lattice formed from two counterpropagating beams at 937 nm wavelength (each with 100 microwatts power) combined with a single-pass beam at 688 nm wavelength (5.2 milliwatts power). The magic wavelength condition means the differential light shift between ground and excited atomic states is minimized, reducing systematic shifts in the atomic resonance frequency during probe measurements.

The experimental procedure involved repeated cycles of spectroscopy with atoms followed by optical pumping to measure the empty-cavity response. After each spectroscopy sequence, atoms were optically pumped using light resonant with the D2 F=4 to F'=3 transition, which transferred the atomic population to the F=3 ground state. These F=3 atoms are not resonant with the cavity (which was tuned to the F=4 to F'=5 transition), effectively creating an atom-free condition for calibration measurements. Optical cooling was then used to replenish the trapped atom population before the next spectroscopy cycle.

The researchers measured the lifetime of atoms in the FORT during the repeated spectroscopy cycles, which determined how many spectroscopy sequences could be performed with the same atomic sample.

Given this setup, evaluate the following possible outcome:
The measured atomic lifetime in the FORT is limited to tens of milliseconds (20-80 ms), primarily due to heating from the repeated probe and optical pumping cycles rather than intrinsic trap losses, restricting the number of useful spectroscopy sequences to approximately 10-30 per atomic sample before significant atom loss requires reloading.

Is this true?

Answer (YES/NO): NO